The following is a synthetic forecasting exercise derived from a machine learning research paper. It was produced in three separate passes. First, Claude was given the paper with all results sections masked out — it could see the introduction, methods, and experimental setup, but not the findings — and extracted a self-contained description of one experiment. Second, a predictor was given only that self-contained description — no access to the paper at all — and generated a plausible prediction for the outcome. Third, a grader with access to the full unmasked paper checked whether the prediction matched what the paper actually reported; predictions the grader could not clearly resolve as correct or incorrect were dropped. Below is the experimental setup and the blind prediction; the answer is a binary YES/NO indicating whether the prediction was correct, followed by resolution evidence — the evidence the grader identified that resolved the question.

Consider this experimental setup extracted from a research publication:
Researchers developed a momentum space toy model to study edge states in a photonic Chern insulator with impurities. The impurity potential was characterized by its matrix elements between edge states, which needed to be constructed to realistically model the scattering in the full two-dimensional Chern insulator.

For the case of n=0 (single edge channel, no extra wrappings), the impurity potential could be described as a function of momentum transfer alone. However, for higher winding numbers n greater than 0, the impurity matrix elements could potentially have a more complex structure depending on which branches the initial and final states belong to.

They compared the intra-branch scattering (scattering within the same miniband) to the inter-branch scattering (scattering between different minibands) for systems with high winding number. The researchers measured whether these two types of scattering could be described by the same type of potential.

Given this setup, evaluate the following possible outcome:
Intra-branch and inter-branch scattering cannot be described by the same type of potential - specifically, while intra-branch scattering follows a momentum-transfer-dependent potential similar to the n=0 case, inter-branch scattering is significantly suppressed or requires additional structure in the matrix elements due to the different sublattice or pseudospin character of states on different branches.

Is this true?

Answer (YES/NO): NO